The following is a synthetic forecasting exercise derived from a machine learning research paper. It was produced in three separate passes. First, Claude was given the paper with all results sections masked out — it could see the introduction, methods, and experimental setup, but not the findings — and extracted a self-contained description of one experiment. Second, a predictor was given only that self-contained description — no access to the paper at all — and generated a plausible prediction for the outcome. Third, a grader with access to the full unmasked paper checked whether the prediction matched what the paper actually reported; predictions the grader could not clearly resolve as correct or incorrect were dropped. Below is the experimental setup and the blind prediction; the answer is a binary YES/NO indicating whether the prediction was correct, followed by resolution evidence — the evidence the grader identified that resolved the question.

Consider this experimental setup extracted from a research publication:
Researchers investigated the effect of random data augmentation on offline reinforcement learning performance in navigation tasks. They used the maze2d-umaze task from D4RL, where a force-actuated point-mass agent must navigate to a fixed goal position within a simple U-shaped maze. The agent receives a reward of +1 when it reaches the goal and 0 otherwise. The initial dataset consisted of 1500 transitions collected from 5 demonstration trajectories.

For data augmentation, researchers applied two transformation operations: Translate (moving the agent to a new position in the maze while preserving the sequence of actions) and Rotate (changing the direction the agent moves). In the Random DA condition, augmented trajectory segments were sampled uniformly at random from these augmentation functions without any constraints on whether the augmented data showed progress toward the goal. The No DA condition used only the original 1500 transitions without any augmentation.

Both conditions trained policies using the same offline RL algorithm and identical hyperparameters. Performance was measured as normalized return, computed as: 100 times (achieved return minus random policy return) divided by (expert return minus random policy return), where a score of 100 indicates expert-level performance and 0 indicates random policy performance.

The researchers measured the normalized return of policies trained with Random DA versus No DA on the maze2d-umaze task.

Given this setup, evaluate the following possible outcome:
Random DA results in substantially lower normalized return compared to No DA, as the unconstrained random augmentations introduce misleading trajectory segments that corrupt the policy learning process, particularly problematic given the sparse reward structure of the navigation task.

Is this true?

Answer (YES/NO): NO